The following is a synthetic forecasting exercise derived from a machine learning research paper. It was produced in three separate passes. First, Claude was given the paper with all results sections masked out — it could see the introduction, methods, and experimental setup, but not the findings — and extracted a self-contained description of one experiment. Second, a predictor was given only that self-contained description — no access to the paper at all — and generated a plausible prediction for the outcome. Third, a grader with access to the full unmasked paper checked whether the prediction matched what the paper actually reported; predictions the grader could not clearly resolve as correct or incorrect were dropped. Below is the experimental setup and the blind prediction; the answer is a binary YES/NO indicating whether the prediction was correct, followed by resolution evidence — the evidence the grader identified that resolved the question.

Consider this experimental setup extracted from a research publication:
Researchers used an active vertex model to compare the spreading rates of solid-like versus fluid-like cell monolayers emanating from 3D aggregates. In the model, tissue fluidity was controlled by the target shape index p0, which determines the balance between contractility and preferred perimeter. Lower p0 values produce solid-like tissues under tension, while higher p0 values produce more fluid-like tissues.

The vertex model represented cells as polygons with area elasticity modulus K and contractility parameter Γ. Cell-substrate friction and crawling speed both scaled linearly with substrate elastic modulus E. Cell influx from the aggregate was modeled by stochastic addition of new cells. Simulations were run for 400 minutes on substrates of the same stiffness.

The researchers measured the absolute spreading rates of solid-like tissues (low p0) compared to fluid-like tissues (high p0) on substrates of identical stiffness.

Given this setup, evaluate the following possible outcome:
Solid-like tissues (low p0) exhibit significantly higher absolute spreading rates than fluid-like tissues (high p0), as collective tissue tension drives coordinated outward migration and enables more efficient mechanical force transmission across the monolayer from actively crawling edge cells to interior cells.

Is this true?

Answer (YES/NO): NO